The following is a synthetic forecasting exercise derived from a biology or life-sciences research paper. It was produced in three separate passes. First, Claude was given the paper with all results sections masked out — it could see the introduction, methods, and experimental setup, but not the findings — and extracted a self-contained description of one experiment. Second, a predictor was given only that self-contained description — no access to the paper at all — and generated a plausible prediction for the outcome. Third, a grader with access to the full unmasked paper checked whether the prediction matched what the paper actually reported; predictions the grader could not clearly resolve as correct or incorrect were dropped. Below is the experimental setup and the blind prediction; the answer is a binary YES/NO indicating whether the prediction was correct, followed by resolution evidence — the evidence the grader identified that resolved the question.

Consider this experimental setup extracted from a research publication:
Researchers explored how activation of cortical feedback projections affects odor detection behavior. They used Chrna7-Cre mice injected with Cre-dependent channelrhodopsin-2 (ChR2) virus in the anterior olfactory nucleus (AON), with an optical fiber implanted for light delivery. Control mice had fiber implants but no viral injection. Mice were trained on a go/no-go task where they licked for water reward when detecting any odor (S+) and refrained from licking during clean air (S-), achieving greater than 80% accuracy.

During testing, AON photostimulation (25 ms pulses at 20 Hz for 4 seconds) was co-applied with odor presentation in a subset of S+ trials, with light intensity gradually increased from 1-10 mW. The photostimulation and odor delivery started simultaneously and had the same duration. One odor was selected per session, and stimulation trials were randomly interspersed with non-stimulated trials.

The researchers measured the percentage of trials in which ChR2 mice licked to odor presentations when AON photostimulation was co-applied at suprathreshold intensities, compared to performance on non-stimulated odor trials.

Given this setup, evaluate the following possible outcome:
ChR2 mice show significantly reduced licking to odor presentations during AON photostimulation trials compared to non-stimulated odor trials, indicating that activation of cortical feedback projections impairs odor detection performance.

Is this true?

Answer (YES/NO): YES